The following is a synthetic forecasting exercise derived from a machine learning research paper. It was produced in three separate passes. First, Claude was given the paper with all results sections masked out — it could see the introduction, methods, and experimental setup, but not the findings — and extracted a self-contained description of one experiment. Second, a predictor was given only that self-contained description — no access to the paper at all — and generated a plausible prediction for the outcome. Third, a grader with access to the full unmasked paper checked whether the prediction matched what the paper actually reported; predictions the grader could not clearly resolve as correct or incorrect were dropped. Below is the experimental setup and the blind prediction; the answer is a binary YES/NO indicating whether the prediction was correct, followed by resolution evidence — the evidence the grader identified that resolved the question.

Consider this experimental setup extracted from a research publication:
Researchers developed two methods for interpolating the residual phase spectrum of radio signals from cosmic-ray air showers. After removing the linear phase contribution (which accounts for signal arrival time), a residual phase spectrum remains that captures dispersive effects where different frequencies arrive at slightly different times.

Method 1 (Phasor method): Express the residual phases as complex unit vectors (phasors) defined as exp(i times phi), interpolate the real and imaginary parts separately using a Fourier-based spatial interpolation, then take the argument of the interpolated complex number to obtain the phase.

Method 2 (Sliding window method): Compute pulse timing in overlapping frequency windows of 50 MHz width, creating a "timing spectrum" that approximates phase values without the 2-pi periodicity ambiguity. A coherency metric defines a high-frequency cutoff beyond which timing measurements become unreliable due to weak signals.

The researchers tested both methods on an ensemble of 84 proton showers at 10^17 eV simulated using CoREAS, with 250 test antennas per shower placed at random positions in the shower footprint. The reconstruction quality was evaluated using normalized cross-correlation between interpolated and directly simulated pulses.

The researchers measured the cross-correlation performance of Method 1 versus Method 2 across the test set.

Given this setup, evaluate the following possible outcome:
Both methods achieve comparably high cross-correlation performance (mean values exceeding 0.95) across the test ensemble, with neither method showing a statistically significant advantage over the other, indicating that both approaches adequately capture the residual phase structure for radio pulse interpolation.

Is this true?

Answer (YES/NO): YES